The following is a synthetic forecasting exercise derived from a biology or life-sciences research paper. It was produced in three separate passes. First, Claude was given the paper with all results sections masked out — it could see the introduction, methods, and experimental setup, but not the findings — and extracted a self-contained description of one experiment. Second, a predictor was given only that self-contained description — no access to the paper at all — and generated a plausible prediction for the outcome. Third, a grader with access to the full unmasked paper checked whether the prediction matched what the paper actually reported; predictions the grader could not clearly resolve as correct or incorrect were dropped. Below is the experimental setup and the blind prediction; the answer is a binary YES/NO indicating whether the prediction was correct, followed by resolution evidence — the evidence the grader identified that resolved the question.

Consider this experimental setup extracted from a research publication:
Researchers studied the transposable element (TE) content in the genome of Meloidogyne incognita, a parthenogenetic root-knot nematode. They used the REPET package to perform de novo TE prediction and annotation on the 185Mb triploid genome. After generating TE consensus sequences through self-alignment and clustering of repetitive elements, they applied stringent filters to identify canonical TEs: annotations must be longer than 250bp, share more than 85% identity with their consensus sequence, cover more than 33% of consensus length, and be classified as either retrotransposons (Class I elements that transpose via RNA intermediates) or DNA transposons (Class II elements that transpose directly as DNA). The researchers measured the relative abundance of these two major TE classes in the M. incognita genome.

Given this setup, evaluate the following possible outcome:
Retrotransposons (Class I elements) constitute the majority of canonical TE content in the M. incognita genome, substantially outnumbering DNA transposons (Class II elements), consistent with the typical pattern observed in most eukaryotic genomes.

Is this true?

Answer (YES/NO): NO